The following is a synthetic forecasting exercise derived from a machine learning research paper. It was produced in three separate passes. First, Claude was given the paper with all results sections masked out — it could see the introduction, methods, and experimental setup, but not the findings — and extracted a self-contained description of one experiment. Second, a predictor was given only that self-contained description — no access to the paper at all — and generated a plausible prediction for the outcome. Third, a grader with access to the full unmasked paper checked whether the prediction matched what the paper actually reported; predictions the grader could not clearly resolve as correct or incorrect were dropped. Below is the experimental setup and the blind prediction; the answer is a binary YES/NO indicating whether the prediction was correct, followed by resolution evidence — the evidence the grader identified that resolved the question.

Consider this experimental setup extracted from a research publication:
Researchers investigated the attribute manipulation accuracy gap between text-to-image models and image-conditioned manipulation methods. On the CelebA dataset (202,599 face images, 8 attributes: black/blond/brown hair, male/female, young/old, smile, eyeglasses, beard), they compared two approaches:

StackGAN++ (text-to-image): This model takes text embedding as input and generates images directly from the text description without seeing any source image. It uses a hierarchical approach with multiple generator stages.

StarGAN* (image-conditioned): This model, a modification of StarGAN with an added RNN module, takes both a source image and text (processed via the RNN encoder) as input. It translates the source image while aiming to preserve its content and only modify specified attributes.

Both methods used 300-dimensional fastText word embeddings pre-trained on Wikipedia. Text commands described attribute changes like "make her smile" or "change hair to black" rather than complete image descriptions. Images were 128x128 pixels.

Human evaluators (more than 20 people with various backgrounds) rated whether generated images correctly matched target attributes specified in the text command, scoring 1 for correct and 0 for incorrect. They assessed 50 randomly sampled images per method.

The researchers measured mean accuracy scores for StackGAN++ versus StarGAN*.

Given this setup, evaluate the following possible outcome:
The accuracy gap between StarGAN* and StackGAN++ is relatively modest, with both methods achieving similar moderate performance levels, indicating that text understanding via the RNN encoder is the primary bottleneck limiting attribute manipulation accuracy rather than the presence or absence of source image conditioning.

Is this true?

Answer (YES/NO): NO